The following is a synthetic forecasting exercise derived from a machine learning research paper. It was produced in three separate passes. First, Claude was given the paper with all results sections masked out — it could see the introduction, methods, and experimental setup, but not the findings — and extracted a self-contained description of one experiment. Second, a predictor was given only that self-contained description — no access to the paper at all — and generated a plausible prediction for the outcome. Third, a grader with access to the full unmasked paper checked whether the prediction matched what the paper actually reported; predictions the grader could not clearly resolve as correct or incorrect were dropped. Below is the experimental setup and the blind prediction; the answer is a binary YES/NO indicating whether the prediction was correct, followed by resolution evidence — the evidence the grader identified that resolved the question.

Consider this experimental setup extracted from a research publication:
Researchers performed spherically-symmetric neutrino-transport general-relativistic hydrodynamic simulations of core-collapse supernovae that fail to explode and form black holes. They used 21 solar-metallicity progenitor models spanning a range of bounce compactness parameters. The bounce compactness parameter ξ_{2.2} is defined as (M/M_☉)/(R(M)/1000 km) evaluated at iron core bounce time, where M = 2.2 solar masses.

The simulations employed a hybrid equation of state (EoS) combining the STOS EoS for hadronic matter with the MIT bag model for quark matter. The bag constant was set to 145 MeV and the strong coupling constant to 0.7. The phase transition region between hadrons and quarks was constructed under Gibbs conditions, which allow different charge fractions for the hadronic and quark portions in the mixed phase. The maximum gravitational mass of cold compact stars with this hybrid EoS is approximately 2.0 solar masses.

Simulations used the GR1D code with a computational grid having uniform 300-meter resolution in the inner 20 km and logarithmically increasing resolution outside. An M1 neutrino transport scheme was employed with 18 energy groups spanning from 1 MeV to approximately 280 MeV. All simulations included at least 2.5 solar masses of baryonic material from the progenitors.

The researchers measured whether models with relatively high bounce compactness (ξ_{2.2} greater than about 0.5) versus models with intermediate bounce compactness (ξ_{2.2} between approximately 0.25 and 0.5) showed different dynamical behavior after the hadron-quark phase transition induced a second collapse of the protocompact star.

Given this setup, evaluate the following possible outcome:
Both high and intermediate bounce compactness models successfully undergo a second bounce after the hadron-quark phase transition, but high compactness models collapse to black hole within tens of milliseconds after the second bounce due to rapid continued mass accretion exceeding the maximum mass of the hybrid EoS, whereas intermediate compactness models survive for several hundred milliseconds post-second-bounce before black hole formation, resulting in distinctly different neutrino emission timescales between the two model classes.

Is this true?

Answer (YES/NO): NO